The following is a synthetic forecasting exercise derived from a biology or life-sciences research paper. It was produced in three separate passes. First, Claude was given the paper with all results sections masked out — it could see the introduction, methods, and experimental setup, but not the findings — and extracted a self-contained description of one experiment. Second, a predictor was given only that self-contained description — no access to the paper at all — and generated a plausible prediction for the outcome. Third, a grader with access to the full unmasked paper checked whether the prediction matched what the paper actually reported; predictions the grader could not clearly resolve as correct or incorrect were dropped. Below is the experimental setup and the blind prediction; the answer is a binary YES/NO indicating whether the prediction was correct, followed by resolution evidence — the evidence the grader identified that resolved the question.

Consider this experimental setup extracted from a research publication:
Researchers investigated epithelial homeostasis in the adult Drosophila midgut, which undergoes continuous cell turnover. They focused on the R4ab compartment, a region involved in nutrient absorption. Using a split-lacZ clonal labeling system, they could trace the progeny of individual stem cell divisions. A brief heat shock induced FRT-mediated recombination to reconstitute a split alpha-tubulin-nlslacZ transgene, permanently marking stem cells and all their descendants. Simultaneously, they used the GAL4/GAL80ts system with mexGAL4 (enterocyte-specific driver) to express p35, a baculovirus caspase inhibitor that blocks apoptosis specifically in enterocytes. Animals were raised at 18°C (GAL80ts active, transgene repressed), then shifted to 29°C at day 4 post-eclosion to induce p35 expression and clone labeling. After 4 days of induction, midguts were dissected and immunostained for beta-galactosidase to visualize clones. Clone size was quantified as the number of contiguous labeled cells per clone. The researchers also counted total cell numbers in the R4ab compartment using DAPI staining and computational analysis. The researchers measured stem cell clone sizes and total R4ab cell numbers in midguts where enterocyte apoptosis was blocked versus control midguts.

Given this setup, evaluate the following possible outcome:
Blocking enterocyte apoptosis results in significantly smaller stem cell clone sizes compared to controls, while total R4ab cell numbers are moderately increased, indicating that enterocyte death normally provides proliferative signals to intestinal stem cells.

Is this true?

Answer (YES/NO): NO